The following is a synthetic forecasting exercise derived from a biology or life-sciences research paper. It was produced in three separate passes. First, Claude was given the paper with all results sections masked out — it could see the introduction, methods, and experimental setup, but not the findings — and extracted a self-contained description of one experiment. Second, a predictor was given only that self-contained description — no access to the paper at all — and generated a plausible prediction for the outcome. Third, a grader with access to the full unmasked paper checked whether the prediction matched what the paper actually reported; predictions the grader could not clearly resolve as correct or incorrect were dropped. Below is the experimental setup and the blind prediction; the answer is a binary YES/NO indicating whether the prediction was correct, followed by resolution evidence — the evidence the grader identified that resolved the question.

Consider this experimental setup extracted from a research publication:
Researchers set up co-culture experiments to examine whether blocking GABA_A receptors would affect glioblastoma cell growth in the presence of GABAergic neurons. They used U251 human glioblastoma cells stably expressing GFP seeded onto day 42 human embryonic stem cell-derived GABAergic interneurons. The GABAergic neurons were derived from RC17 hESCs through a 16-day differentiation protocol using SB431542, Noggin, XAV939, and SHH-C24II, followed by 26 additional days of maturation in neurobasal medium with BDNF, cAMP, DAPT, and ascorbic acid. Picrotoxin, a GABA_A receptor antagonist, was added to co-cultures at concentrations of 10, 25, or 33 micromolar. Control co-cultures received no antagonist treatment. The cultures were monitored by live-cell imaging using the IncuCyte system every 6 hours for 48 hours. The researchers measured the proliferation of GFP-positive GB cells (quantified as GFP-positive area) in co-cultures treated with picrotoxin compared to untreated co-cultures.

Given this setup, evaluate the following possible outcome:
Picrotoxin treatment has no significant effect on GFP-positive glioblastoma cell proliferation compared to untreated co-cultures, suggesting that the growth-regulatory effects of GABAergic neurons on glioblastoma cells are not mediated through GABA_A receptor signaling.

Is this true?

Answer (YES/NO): YES